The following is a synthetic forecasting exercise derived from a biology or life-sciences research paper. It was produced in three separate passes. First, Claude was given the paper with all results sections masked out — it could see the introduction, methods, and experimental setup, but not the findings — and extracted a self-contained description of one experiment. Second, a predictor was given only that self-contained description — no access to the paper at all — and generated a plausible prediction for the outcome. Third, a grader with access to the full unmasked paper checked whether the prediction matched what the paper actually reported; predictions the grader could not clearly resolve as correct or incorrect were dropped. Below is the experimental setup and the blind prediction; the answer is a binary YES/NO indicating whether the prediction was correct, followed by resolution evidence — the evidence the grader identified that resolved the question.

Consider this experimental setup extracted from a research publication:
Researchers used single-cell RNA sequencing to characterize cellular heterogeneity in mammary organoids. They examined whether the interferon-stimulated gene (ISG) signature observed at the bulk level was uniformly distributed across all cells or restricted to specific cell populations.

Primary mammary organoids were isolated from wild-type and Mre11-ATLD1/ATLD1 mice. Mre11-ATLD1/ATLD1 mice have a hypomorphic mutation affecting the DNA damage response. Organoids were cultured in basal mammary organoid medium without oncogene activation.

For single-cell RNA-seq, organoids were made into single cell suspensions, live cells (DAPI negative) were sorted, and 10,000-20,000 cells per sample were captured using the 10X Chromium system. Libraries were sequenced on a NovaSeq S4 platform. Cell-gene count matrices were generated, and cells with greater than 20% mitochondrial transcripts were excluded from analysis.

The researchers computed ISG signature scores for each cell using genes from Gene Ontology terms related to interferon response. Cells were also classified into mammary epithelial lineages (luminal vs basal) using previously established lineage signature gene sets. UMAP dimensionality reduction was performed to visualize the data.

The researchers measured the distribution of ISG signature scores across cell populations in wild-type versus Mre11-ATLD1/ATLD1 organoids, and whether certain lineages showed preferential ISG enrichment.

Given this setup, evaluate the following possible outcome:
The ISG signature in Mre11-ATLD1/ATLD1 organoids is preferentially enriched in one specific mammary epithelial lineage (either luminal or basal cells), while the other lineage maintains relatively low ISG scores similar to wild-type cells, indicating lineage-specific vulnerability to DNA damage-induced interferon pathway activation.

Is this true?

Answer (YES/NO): NO